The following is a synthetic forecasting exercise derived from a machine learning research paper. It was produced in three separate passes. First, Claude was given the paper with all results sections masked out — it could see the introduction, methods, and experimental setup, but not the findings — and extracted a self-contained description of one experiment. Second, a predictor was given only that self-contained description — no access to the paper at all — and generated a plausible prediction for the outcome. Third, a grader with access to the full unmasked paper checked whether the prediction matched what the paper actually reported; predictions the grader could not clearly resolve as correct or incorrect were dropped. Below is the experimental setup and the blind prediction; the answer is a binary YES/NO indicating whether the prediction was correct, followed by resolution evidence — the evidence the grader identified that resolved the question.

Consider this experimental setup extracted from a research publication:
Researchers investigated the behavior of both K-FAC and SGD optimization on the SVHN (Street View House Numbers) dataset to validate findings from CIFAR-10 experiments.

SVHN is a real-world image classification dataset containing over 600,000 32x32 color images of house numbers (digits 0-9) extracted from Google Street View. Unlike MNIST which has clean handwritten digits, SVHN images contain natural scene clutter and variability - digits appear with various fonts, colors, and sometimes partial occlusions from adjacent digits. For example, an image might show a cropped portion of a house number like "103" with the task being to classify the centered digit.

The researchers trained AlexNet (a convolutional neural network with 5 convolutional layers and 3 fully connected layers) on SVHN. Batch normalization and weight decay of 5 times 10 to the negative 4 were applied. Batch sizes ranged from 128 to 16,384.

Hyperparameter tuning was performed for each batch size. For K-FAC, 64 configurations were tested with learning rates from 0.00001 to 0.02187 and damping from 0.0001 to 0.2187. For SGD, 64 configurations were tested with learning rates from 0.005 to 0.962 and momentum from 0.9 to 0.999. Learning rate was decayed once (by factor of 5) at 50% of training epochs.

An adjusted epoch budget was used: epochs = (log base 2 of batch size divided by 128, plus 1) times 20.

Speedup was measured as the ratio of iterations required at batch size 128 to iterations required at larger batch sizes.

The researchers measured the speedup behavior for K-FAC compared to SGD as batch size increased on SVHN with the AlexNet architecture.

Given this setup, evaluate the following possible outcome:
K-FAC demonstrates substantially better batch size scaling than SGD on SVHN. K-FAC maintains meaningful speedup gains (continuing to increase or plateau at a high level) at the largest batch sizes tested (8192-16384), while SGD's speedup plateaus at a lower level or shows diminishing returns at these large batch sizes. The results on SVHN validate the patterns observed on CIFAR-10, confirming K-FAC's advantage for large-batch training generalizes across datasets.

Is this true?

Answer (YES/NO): NO